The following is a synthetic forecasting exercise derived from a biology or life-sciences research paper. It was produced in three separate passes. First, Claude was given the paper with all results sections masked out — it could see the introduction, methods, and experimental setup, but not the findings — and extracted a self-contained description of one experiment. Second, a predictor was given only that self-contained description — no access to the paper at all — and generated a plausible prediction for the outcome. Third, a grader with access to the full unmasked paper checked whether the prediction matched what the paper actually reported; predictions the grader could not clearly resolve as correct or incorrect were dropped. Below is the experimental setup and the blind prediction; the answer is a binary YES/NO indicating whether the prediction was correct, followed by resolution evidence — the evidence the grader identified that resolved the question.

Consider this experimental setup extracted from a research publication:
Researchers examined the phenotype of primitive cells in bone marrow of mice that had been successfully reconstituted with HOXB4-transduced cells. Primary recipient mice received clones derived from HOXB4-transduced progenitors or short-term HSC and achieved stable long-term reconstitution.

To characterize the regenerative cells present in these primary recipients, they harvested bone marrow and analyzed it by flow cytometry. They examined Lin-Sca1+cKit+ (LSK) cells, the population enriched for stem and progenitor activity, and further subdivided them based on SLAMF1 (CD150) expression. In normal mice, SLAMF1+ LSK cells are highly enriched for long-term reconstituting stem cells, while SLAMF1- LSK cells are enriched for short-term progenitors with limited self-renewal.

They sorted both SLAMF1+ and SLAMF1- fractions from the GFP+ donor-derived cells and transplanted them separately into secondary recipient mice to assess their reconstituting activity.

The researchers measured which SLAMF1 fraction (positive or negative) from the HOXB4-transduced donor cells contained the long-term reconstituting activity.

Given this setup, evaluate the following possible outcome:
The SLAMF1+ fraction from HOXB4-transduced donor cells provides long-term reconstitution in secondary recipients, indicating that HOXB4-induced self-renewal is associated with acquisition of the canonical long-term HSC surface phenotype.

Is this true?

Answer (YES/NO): NO